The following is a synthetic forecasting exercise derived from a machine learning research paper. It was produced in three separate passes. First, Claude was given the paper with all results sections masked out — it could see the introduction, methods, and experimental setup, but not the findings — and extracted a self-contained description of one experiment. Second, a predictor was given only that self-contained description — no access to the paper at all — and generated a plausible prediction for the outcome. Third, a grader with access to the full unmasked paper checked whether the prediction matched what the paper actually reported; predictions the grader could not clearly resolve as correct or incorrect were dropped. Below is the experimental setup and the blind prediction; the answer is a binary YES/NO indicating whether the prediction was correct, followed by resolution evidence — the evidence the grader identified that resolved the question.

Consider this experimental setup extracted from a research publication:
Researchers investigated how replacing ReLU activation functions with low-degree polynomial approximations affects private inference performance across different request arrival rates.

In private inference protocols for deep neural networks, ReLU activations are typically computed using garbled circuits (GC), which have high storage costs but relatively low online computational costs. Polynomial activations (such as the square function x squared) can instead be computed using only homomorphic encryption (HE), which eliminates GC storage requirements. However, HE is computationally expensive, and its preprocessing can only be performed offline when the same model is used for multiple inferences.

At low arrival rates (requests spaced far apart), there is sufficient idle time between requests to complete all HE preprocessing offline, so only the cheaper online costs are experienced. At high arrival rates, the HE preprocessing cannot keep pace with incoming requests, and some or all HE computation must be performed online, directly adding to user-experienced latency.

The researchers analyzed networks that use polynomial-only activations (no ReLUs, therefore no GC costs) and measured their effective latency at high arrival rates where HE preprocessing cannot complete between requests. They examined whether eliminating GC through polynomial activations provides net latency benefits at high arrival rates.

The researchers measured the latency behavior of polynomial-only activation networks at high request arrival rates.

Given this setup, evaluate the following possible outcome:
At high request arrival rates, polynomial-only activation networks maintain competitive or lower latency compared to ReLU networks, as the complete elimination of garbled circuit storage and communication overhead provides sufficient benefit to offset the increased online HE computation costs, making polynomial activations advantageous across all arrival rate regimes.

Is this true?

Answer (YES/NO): NO